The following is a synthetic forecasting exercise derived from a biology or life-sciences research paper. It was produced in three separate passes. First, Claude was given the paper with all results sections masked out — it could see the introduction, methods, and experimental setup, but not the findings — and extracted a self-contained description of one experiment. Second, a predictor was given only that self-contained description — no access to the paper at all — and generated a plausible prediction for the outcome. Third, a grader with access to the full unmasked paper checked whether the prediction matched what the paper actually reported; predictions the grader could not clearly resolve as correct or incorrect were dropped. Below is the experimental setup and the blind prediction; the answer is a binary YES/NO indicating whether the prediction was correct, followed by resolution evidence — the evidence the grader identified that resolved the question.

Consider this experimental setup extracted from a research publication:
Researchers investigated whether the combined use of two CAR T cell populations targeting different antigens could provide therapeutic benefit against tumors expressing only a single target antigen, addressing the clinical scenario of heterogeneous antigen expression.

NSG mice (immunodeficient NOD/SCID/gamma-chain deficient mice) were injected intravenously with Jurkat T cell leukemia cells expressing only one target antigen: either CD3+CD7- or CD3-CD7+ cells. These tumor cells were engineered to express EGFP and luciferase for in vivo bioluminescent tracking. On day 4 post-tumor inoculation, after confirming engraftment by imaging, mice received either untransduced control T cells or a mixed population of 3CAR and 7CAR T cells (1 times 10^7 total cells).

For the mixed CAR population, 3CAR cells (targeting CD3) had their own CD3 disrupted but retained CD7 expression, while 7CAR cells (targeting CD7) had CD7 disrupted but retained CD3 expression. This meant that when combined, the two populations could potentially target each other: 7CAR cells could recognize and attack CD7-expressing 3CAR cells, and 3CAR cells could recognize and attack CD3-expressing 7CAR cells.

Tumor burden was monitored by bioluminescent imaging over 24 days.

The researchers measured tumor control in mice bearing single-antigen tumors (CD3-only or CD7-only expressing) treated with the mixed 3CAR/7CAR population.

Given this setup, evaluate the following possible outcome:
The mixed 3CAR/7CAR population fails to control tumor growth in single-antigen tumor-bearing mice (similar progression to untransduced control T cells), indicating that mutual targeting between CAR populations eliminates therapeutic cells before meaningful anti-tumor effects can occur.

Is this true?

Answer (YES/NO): NO